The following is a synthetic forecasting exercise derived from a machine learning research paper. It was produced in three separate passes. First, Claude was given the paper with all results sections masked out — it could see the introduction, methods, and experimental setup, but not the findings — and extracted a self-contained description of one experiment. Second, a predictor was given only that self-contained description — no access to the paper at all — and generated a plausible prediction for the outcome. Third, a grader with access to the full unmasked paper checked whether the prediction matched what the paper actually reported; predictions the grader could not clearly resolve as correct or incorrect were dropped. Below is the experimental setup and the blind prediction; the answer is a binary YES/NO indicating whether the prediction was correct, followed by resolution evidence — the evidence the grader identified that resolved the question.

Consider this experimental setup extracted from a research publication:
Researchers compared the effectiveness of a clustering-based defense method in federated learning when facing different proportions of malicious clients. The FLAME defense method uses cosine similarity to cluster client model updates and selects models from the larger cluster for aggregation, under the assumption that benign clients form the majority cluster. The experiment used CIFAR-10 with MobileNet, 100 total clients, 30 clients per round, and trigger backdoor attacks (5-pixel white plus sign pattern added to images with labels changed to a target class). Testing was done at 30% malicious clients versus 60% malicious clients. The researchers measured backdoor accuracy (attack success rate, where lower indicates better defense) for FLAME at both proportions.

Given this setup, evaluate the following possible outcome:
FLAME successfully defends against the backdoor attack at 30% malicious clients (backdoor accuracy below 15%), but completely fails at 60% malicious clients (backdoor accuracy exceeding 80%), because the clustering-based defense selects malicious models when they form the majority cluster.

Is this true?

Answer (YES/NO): NO